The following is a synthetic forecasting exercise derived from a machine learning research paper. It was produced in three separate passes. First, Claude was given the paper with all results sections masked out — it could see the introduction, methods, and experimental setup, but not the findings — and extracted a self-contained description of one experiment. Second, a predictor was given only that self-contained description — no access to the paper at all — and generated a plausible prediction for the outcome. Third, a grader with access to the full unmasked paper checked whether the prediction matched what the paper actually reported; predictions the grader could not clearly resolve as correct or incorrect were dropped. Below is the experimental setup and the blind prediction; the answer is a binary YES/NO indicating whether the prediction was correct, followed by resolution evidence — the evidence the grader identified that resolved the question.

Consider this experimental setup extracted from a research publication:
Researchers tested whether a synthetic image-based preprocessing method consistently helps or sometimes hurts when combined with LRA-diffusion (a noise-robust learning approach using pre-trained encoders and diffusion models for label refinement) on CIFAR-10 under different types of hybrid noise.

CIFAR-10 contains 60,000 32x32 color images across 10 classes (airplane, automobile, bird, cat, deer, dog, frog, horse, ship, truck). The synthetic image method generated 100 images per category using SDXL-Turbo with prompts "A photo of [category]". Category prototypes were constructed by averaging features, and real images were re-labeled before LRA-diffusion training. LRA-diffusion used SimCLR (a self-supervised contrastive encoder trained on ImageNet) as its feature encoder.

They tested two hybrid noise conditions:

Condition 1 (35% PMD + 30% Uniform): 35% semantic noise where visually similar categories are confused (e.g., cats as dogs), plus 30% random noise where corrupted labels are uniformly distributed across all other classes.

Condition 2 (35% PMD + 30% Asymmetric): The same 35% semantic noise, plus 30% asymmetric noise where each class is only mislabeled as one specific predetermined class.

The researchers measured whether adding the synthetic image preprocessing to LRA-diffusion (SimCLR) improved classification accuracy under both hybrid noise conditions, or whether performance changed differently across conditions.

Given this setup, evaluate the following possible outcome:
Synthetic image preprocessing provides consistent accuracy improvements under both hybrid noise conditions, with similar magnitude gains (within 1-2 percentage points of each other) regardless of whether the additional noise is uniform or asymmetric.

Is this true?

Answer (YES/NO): NO